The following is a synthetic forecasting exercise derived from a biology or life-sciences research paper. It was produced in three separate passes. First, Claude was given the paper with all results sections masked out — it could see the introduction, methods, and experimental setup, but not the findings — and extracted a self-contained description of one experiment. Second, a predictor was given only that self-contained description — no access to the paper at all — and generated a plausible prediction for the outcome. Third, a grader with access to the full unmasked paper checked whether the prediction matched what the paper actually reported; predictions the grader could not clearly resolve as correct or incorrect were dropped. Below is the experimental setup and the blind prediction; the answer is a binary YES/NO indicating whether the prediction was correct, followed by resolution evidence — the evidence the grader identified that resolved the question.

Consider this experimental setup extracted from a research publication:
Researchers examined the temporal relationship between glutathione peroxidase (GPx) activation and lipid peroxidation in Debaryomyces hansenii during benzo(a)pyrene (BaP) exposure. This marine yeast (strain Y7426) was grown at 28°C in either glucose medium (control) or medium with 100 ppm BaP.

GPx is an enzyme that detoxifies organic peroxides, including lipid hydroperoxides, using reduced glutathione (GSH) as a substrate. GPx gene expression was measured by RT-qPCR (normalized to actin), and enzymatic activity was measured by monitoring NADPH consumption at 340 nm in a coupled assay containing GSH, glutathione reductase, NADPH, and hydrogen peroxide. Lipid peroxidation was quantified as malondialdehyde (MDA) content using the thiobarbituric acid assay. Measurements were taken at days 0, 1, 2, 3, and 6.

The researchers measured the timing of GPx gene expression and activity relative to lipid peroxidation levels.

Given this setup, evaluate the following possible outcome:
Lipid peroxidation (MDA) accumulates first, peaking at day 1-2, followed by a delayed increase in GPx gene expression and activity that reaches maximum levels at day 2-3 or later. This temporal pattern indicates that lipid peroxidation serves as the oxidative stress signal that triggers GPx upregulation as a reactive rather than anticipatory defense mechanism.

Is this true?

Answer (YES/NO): NO